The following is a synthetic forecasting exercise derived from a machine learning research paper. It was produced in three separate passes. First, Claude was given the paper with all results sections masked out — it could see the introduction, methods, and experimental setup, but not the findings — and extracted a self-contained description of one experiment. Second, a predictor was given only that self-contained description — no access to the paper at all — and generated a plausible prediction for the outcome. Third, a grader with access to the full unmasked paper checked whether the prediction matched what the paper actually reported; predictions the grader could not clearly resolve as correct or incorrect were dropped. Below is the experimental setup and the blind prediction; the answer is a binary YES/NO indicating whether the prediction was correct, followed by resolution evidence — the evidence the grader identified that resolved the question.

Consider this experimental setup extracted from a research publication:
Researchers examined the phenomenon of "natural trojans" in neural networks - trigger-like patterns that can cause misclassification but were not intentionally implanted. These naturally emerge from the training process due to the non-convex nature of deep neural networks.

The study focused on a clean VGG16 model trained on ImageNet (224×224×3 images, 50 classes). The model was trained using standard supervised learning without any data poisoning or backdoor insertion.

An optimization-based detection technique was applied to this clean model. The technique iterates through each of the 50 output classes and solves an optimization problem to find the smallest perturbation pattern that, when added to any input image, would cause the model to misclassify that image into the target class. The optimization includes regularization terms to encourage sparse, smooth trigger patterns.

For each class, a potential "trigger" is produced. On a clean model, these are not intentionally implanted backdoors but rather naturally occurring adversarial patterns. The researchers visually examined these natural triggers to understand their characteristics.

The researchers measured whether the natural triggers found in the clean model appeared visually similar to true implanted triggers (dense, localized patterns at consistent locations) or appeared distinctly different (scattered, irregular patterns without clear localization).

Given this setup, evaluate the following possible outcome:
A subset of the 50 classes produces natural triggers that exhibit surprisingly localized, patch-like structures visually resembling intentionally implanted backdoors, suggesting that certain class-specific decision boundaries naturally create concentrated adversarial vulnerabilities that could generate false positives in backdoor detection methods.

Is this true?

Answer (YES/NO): YES